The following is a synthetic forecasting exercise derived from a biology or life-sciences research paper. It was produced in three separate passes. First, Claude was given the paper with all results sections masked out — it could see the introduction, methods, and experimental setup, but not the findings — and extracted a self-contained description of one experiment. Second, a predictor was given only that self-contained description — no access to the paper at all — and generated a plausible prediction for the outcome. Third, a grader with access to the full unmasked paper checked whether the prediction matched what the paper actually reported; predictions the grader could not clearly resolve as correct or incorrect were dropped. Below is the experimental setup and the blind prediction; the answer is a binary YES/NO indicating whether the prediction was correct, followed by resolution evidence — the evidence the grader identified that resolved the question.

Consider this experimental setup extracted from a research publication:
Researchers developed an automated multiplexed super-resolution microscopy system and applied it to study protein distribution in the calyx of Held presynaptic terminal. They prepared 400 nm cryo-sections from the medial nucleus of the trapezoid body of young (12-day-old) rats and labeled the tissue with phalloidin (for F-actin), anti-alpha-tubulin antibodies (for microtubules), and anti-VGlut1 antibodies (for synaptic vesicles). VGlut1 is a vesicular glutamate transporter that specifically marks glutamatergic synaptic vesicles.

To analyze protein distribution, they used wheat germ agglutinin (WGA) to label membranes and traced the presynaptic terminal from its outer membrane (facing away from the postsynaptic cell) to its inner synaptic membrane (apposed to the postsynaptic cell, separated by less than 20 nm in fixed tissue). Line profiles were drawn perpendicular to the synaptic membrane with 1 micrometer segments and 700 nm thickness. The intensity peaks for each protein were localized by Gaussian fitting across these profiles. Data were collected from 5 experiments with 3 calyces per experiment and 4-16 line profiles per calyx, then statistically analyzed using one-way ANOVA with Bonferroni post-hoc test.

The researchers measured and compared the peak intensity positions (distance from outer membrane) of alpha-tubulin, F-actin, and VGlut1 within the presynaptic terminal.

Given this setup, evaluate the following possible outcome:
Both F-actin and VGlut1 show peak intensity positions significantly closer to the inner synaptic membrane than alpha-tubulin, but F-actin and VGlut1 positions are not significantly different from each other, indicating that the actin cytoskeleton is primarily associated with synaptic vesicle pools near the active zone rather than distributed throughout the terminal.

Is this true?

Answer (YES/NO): NO